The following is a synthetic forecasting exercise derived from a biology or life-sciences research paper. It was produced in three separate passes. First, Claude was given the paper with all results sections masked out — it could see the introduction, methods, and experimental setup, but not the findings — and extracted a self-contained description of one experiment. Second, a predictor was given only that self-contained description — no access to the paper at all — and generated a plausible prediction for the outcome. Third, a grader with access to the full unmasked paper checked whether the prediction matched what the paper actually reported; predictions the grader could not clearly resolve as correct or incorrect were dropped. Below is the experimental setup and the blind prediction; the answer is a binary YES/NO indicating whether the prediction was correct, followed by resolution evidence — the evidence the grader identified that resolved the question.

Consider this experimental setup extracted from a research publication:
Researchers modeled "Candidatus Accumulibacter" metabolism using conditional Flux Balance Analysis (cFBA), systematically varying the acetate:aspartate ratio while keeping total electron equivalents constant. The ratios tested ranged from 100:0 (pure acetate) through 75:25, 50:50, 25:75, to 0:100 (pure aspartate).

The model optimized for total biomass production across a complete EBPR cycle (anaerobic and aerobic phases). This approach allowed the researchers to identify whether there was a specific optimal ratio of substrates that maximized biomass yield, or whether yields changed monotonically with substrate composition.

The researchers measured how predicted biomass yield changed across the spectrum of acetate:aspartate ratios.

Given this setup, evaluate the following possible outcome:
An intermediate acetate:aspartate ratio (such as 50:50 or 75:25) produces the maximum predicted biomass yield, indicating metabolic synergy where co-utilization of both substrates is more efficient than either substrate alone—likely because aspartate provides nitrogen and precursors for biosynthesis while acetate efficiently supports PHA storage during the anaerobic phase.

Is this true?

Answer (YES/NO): YES